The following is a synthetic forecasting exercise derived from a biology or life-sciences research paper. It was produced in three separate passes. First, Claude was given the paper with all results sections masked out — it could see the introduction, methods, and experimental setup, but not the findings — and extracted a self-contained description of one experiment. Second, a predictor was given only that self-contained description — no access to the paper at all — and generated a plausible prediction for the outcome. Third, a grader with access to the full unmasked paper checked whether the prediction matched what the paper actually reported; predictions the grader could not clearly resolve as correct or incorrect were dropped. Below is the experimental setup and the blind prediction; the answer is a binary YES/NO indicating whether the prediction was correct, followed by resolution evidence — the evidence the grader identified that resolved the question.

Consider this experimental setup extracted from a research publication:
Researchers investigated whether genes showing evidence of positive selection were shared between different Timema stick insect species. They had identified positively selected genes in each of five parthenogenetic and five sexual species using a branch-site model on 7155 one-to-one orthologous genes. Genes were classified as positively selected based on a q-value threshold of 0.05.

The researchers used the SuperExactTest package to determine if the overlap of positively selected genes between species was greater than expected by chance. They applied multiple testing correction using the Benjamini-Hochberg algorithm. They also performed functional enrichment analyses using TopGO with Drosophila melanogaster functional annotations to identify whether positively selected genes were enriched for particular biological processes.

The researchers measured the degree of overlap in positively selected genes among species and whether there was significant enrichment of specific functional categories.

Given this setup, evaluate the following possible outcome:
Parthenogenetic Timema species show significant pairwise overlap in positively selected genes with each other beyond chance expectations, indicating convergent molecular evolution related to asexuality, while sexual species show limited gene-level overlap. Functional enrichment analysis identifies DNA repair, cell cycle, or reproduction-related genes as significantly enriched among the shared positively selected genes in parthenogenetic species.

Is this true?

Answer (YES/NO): NO